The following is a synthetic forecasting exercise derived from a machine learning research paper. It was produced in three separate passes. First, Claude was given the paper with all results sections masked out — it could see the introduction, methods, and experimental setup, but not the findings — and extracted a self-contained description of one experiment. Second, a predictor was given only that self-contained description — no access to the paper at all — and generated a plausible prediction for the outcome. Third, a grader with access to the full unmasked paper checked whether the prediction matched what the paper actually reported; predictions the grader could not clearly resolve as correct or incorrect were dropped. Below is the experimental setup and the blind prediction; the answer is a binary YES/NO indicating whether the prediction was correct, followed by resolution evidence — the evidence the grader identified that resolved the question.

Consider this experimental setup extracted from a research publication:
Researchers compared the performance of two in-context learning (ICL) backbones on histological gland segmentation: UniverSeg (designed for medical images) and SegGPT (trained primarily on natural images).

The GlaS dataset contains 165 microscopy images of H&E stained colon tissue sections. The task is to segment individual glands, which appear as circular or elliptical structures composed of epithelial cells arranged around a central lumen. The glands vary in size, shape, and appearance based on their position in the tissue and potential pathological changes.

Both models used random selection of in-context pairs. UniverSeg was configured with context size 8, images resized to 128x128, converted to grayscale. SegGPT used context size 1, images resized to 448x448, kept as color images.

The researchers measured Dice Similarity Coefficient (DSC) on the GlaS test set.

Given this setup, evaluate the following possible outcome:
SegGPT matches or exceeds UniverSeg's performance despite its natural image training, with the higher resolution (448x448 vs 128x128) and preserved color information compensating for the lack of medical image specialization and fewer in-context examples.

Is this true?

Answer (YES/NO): YES